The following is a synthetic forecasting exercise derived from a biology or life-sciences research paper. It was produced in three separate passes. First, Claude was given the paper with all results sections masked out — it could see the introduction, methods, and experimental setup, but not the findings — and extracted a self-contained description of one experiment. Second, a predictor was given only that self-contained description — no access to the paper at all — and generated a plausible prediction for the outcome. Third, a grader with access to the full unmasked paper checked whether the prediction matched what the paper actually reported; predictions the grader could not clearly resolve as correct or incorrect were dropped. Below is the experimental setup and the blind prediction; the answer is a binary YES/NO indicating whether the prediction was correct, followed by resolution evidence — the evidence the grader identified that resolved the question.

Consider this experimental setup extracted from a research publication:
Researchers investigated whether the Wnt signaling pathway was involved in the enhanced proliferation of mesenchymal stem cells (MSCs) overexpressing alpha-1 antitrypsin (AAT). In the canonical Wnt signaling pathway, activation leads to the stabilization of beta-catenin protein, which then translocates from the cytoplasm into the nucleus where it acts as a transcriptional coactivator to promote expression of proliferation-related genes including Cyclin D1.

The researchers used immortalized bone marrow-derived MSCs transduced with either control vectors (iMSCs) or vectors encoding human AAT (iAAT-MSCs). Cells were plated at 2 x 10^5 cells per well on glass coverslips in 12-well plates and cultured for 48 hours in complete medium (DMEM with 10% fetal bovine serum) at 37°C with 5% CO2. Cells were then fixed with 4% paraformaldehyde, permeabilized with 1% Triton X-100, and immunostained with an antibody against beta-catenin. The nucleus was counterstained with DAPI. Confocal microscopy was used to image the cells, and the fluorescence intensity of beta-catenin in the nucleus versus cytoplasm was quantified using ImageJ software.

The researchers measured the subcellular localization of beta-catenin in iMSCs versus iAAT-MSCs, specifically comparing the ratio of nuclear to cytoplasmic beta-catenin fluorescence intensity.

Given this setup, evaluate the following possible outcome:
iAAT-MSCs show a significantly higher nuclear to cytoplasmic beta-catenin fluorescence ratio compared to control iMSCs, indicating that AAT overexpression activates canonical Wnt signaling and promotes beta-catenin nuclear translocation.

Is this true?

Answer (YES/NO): NO